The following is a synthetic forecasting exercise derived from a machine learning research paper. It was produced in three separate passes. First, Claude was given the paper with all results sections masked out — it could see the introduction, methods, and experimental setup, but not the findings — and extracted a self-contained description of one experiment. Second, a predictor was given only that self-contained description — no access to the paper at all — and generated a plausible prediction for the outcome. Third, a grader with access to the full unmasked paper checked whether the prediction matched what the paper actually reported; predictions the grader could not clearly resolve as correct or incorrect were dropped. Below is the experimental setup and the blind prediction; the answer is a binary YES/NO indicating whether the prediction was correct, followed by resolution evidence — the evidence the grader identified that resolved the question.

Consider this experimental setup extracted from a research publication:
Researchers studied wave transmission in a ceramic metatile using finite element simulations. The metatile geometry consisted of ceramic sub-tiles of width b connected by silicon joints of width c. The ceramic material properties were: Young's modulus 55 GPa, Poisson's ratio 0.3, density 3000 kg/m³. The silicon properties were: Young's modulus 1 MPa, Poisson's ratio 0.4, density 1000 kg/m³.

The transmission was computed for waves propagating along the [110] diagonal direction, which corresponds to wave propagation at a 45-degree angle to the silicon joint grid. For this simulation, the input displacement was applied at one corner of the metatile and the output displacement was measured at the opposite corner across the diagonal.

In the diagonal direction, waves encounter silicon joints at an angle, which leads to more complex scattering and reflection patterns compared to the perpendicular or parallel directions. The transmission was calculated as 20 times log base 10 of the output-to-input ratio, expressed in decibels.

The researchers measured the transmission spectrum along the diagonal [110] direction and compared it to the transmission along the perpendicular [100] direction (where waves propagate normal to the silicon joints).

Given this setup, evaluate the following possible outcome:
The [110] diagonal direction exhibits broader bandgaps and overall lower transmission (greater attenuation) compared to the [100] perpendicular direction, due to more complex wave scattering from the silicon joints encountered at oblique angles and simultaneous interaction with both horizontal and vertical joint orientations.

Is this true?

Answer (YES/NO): NO